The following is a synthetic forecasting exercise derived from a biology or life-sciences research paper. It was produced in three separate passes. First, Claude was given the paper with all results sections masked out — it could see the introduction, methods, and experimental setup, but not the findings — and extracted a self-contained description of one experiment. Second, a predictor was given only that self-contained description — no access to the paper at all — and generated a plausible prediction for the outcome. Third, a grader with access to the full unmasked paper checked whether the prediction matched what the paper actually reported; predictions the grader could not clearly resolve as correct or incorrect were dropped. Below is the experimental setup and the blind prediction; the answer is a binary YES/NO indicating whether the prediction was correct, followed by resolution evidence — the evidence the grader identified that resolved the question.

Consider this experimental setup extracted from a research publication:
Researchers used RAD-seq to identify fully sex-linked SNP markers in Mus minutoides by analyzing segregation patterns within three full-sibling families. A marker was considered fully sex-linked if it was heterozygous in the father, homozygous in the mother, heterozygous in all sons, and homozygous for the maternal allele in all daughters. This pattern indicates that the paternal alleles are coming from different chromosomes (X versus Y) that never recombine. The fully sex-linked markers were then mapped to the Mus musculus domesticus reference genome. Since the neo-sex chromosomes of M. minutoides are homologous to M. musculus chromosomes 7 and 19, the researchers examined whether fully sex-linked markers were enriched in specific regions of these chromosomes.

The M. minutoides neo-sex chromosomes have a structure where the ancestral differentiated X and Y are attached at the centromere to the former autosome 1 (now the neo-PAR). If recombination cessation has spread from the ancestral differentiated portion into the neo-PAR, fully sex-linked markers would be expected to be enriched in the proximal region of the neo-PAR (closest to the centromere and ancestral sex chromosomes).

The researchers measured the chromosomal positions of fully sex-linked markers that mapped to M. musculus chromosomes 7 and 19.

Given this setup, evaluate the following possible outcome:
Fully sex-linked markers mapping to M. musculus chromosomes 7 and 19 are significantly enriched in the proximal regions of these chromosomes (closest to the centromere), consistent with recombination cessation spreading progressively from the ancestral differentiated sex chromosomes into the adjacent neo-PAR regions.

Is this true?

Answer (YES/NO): YES